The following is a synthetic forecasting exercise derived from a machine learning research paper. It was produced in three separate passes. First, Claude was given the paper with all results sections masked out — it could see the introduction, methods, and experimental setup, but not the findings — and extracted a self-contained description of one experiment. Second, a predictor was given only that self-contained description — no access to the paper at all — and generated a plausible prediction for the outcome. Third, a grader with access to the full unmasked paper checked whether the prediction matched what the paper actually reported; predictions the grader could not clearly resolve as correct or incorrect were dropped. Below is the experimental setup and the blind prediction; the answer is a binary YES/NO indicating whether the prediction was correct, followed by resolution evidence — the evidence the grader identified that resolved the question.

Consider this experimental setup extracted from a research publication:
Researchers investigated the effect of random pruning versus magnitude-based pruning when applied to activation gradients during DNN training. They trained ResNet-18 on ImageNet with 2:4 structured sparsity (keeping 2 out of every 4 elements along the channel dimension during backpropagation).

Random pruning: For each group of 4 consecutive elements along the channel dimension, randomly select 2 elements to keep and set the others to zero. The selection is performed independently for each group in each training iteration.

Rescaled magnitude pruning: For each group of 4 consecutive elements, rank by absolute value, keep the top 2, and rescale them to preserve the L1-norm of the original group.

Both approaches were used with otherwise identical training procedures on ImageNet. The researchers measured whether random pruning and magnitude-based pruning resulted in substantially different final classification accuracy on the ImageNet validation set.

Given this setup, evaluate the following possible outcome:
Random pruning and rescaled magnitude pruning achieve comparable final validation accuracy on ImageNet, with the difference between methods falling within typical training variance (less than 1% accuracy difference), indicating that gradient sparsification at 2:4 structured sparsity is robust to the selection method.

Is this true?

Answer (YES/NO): NO